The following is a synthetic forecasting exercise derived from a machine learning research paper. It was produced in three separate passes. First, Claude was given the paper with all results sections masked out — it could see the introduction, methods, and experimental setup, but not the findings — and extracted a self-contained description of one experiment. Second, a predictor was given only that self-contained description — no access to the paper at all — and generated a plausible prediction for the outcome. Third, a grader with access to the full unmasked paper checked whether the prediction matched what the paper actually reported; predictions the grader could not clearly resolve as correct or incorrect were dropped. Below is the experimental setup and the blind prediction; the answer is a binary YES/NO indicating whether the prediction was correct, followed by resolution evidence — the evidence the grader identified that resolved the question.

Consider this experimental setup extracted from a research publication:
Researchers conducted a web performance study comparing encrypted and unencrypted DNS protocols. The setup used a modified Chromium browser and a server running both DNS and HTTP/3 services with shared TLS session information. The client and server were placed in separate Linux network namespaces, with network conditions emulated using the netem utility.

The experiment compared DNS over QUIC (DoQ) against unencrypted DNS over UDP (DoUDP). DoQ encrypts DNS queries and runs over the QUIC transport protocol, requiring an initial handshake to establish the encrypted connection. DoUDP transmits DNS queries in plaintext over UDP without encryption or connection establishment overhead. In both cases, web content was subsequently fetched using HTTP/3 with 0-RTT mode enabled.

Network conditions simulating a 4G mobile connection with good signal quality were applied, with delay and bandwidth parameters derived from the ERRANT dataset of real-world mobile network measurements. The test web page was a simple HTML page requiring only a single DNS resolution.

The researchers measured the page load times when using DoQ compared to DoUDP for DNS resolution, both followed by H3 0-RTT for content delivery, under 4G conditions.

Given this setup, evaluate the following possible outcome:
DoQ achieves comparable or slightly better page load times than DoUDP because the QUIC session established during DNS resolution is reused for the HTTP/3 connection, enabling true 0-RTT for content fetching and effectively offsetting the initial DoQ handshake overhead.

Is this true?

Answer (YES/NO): NO